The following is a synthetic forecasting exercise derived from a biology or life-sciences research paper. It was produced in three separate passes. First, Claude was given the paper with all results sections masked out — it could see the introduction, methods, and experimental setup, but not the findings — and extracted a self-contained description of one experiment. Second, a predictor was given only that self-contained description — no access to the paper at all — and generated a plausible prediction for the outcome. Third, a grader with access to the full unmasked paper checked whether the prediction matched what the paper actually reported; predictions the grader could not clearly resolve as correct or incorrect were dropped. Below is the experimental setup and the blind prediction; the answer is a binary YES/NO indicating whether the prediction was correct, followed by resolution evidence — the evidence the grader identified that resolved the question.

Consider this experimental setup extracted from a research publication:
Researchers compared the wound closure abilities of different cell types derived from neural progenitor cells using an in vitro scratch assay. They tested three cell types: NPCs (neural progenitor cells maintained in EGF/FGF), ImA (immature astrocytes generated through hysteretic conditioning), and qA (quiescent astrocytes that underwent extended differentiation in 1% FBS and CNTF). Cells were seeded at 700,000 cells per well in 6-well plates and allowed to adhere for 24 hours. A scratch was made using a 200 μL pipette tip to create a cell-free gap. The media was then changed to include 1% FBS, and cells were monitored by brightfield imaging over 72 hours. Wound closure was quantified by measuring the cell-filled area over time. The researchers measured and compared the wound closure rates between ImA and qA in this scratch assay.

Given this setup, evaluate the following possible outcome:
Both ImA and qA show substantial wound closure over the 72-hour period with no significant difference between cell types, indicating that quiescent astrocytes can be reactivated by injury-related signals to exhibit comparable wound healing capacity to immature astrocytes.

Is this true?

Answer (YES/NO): NO